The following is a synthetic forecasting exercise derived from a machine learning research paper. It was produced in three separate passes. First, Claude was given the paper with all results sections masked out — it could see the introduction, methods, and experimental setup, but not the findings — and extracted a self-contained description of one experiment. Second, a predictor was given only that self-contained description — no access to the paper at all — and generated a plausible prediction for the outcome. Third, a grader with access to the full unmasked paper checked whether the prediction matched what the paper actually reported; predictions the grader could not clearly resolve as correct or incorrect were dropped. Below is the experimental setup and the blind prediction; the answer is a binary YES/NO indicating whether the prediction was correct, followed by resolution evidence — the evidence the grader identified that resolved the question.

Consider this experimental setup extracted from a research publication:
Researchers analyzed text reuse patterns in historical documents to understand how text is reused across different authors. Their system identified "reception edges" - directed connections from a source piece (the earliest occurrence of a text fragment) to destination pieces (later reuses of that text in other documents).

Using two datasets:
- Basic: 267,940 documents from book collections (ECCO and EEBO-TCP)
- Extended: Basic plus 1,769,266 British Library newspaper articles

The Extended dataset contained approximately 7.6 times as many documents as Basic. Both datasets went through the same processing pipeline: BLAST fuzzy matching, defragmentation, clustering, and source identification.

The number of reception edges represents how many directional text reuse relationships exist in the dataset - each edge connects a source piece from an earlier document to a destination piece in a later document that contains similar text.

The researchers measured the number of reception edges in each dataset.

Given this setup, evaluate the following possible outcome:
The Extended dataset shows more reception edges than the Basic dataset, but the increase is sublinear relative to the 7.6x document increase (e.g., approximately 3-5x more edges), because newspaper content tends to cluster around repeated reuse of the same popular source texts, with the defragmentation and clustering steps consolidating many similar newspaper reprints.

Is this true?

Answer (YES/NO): YES